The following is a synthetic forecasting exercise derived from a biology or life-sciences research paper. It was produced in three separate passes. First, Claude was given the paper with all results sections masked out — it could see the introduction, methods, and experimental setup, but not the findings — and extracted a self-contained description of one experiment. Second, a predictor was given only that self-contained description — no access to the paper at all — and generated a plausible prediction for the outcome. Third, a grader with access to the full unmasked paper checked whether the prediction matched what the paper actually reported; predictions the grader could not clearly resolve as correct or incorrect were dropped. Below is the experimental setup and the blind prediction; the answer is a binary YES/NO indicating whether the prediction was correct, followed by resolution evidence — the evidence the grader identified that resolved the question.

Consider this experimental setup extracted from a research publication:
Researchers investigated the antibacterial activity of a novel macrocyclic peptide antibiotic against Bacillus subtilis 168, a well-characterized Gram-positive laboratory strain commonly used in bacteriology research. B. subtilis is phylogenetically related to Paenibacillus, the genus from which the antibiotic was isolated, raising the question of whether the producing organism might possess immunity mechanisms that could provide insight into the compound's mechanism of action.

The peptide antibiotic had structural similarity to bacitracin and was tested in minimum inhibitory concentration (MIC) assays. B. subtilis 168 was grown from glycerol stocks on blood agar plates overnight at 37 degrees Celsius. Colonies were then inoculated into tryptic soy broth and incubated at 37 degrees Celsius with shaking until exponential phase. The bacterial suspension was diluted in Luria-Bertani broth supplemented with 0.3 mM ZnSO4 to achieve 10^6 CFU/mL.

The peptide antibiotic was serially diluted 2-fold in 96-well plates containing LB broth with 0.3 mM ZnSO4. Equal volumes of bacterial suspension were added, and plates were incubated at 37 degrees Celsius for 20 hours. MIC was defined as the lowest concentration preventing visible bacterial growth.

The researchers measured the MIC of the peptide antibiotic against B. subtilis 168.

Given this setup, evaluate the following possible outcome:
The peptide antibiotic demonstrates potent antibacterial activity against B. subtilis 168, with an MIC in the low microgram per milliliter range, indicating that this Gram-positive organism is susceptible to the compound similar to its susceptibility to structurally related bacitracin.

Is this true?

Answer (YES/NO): NO